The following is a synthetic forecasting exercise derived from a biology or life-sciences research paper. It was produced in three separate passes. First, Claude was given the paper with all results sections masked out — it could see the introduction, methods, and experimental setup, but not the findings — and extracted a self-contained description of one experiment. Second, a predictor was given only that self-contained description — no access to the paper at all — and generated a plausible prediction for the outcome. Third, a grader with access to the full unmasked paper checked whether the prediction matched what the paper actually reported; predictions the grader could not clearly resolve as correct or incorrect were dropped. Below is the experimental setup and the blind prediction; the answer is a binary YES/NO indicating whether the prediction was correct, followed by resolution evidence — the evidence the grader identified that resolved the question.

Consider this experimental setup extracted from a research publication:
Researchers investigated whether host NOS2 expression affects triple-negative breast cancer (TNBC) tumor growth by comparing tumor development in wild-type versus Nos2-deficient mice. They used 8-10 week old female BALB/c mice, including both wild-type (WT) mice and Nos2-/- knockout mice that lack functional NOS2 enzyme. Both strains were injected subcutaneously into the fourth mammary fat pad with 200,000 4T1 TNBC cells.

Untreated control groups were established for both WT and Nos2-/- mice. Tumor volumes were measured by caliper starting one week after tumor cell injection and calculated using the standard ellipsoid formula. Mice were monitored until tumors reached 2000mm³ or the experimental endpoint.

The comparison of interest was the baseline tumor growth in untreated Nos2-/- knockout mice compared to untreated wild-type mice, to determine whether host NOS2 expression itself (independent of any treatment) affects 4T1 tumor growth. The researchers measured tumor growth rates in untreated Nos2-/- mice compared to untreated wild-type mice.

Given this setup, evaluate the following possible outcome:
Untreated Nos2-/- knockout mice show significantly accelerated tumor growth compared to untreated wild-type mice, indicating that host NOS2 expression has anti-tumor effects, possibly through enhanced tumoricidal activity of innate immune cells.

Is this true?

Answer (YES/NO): NO